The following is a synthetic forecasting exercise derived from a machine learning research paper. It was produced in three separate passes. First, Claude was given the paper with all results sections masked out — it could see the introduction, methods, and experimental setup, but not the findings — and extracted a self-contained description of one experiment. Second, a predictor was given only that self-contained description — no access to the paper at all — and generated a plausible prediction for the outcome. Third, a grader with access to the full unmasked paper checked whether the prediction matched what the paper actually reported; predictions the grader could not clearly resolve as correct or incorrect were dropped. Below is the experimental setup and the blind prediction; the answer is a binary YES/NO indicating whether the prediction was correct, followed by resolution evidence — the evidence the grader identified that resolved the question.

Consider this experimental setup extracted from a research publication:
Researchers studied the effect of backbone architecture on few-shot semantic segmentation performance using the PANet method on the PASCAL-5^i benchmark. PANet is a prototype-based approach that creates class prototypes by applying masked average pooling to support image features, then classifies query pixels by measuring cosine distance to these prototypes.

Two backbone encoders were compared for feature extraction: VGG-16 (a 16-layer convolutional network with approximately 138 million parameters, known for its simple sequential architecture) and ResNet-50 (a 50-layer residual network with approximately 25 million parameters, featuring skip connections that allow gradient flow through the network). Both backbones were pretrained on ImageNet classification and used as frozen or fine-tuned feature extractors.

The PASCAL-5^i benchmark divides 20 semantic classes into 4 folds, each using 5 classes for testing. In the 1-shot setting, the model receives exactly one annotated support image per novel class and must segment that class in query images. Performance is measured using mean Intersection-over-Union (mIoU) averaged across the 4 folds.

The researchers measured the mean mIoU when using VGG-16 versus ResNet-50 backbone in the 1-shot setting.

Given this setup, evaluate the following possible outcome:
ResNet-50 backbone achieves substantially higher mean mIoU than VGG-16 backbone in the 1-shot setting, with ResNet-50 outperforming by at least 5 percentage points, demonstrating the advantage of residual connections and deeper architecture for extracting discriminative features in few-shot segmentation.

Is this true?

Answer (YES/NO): NO